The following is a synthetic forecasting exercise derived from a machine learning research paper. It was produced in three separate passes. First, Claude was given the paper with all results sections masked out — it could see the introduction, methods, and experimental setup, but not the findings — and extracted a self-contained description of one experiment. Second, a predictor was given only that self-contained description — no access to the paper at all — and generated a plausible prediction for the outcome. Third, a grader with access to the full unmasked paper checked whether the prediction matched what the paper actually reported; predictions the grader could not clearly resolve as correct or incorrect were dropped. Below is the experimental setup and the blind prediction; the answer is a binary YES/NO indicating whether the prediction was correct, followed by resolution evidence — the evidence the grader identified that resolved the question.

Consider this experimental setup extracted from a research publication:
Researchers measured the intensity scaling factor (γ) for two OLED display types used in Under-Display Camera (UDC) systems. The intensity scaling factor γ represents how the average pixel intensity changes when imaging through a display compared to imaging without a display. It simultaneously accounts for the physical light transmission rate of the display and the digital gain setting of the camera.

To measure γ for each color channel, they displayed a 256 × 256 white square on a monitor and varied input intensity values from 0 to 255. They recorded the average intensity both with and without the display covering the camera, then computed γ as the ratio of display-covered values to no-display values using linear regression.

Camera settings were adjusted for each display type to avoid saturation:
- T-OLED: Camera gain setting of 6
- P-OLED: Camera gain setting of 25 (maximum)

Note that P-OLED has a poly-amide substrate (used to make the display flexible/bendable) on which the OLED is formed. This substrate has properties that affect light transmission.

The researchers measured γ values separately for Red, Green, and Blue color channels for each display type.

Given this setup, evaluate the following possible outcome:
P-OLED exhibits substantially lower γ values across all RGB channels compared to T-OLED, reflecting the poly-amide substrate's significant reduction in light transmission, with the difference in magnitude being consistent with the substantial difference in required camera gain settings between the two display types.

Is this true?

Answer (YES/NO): YES